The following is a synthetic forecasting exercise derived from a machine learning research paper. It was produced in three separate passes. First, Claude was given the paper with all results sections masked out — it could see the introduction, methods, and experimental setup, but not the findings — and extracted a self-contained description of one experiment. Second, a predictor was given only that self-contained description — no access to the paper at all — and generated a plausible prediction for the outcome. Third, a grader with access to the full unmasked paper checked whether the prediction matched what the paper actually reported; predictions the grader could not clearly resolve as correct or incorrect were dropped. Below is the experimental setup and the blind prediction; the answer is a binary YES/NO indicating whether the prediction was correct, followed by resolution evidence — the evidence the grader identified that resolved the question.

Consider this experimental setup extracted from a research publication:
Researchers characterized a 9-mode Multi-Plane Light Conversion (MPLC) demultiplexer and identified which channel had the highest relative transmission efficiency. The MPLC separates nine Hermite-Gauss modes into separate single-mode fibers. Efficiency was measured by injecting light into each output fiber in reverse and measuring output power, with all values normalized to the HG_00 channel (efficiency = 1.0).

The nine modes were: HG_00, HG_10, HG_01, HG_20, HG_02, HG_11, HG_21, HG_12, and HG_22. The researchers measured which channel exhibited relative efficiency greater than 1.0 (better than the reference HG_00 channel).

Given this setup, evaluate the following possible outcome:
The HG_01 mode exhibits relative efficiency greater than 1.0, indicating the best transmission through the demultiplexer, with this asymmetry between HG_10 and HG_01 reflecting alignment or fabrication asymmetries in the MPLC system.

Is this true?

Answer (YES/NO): NO